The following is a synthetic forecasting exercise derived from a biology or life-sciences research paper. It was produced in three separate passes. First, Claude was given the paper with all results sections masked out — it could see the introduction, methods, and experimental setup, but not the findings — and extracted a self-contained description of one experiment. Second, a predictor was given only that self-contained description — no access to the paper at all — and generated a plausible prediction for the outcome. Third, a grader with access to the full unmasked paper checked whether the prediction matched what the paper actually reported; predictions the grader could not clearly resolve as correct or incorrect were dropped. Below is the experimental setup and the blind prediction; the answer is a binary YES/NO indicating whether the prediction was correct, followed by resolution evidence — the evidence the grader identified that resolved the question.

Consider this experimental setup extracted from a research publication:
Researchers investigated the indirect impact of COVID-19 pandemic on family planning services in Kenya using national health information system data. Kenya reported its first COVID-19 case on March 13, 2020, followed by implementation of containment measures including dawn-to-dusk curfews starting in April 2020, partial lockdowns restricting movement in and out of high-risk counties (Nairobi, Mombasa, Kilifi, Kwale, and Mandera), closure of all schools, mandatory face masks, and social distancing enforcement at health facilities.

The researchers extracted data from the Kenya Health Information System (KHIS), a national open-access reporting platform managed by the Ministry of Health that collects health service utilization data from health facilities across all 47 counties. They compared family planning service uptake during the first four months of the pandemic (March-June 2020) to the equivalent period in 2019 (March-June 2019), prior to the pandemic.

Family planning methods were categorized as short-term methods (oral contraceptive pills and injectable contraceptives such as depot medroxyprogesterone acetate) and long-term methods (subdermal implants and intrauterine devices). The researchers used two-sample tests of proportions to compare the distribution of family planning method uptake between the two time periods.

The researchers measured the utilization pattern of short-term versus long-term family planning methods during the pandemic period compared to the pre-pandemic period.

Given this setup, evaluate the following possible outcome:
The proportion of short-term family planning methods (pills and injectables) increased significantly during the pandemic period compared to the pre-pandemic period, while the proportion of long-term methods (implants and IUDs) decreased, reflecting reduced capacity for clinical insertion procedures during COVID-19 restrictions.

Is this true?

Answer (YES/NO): YES